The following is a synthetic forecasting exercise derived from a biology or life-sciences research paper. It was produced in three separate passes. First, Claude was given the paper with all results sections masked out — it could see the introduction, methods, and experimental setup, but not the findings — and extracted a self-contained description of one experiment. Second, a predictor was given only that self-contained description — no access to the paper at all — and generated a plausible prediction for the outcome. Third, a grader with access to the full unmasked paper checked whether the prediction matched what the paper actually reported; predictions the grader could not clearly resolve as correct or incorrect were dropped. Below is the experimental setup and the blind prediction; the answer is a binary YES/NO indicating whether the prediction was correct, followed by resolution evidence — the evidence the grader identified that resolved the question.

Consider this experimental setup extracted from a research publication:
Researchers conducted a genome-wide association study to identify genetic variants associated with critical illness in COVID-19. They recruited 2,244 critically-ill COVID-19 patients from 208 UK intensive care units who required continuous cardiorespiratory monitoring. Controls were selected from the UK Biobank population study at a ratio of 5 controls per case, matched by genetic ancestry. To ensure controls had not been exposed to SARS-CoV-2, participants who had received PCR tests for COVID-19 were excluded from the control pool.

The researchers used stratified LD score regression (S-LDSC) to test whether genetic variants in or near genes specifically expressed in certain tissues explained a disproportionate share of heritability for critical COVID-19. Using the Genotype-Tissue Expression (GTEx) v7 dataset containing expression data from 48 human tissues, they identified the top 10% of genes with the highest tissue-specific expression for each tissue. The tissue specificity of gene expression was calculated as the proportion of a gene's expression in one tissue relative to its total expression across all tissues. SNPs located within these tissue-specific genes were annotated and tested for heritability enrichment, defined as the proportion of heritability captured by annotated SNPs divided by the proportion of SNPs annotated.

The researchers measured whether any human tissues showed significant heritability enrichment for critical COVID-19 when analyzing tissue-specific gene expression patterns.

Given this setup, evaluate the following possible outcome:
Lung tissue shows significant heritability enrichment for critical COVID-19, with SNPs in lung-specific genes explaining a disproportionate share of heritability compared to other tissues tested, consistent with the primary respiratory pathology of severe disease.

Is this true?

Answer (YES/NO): NO